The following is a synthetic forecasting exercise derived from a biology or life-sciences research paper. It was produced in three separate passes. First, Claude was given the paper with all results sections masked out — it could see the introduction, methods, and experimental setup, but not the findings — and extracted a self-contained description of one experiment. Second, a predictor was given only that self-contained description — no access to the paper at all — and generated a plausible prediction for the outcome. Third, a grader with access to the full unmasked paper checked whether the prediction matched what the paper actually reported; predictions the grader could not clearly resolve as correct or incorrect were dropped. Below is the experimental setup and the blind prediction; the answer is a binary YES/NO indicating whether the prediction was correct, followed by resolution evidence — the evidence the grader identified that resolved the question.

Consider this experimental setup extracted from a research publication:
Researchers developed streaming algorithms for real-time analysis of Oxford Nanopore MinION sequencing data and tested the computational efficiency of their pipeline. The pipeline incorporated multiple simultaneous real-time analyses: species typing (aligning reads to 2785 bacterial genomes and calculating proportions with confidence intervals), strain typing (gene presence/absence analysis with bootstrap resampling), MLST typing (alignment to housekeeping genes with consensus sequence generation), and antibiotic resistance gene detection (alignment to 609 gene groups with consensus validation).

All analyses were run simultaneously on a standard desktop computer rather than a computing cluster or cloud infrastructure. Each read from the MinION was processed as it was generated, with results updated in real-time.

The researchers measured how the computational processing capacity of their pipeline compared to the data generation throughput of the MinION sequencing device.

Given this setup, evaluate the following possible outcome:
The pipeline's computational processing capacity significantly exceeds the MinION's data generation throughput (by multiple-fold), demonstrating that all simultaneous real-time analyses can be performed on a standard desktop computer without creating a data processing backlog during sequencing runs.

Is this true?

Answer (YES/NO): YES